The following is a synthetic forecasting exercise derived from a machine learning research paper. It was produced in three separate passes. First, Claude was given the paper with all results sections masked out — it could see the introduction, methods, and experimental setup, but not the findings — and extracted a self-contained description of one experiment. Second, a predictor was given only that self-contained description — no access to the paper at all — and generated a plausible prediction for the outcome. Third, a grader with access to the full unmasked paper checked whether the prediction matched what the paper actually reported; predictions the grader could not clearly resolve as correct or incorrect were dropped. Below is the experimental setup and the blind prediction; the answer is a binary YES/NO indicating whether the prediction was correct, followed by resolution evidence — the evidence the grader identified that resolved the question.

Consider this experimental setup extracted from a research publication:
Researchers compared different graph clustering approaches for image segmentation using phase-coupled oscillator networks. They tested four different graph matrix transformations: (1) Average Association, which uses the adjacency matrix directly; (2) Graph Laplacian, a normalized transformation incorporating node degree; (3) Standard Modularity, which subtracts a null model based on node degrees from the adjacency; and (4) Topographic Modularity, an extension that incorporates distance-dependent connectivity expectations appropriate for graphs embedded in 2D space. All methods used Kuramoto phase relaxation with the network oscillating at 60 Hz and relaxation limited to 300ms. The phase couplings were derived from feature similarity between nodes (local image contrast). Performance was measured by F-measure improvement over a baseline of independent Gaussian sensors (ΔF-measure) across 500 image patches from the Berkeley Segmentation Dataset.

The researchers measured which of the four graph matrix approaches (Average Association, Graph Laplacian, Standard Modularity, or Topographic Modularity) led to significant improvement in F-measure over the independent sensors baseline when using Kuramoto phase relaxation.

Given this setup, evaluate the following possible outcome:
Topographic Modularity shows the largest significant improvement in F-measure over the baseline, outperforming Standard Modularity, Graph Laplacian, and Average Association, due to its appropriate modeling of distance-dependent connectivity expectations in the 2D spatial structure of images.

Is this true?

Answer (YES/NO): YES